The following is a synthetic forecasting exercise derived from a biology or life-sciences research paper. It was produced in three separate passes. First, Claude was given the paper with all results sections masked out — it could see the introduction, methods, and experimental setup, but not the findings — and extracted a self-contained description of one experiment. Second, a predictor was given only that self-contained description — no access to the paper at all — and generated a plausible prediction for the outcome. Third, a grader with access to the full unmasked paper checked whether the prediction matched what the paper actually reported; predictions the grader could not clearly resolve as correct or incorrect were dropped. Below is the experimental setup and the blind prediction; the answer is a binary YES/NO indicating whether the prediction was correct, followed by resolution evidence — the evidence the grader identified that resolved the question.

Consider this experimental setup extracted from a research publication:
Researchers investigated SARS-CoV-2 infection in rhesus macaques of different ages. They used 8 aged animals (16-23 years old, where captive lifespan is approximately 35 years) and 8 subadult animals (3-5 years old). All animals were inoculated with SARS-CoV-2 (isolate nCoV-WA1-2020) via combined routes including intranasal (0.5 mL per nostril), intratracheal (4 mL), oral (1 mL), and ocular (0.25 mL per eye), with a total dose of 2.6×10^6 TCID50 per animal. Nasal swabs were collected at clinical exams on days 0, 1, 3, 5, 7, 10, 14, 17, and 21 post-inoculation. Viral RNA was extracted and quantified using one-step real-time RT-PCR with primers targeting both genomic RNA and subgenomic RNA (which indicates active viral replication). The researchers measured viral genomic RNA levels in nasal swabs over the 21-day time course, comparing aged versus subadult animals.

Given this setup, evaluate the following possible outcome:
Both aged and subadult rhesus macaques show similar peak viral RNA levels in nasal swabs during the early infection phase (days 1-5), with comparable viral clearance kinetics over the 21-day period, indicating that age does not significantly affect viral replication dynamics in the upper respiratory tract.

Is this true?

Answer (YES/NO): YES